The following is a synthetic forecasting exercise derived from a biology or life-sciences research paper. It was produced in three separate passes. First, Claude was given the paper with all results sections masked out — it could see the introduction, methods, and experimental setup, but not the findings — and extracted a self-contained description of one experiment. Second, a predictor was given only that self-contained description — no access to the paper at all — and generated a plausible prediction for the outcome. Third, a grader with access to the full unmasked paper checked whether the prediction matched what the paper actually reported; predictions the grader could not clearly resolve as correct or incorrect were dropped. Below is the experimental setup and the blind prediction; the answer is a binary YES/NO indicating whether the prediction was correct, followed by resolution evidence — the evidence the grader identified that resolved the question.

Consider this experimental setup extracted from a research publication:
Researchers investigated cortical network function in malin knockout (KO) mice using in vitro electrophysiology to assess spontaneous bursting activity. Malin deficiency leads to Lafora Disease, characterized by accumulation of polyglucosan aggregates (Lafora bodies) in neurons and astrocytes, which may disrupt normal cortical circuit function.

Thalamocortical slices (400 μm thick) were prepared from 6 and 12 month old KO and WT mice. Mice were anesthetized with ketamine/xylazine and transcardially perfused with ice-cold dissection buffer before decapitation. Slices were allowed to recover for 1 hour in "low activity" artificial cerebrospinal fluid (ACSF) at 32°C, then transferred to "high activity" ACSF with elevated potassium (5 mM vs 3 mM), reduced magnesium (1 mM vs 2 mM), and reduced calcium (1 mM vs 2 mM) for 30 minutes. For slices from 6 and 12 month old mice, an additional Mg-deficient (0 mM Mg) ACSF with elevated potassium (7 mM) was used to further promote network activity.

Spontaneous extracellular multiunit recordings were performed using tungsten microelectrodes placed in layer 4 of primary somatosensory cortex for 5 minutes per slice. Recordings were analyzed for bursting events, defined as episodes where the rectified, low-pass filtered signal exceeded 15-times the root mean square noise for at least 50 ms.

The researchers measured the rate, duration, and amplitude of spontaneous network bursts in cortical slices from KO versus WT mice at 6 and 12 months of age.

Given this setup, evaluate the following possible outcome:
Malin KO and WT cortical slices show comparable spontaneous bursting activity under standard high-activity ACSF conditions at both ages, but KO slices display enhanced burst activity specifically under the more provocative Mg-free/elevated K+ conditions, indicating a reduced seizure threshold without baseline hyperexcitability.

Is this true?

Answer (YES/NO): NO